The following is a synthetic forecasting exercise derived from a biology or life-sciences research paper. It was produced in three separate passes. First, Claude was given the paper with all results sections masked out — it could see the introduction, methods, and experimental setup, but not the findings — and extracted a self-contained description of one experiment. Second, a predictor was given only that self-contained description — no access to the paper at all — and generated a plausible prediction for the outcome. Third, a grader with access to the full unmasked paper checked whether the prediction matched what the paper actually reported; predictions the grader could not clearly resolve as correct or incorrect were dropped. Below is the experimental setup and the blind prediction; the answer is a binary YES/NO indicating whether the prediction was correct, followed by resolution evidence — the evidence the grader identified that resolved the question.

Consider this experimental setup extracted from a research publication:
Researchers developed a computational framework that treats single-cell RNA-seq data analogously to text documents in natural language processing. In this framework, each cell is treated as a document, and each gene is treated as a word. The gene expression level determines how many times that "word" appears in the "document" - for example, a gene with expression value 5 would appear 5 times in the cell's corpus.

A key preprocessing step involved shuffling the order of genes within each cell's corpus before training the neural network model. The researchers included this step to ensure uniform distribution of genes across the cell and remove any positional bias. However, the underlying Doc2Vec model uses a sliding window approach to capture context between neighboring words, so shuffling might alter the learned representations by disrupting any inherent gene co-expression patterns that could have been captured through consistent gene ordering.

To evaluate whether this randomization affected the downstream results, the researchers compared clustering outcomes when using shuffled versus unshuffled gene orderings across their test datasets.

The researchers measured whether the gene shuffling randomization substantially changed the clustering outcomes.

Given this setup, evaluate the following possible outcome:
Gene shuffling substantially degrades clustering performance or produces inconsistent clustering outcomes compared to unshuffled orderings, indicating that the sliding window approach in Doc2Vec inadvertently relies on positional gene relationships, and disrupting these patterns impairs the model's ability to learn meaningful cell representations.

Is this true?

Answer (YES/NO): NO